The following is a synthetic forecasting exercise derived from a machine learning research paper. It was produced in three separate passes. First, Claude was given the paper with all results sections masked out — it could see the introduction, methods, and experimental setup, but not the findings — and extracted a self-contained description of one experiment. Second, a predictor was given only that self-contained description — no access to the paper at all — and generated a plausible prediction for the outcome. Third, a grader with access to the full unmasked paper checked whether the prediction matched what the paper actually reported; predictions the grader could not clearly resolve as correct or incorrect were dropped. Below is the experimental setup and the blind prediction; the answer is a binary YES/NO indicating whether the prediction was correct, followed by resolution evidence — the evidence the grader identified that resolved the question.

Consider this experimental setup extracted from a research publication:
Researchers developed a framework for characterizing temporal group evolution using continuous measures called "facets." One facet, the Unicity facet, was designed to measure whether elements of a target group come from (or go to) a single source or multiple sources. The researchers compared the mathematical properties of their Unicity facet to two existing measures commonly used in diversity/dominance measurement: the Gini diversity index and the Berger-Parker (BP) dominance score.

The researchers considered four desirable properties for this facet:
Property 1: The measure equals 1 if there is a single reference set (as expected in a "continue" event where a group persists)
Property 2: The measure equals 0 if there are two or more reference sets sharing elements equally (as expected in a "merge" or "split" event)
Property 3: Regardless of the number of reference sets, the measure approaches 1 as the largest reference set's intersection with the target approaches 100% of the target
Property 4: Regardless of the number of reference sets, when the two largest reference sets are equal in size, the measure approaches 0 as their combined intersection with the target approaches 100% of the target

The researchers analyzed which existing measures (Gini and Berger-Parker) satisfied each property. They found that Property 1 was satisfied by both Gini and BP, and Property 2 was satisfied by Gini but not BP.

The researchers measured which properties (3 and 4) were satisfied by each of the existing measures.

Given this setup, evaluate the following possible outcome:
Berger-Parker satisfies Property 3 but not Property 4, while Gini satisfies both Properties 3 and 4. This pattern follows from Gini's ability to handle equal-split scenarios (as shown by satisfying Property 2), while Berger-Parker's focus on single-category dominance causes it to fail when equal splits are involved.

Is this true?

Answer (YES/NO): NO